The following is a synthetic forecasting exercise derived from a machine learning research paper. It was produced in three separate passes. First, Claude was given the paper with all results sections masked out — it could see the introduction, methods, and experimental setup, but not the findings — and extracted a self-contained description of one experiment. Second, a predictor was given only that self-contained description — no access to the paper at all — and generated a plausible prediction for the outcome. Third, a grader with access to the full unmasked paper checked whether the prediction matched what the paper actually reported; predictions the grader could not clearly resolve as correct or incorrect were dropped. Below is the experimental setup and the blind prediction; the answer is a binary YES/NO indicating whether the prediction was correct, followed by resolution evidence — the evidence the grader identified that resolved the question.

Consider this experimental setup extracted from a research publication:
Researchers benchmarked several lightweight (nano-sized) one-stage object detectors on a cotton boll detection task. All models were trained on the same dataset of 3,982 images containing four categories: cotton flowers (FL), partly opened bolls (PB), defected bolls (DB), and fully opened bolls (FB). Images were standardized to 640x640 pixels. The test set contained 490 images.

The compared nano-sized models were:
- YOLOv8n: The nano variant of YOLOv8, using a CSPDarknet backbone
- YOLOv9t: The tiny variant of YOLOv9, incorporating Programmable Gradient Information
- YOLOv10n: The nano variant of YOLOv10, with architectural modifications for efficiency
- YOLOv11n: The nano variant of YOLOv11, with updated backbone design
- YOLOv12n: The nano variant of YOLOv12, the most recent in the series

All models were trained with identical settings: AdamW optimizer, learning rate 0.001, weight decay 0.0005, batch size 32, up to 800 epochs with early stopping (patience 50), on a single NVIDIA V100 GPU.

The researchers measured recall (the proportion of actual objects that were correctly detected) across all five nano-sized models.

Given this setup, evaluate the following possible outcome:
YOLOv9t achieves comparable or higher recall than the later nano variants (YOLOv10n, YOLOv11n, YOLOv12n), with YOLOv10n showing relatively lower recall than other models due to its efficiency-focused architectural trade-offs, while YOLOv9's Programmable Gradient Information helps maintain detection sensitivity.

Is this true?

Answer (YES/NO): NO